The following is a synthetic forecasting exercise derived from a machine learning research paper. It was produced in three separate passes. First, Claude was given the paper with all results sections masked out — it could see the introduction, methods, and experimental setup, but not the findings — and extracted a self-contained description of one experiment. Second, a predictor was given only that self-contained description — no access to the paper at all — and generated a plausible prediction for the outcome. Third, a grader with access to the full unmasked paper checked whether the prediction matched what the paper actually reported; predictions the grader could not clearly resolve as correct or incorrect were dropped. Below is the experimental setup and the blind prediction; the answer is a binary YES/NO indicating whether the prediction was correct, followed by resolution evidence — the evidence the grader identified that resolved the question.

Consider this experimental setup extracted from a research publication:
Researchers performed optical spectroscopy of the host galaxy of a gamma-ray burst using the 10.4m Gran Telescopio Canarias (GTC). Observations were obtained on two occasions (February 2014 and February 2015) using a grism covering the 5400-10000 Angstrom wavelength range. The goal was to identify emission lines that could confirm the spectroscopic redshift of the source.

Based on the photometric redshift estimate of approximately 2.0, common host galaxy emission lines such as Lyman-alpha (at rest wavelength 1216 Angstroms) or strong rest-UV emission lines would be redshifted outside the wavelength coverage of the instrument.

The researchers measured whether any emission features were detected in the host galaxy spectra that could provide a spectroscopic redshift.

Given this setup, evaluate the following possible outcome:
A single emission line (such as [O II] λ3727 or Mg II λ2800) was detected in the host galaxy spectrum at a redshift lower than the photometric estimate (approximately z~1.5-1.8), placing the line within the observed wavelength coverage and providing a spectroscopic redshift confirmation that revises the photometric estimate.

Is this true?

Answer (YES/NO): NO